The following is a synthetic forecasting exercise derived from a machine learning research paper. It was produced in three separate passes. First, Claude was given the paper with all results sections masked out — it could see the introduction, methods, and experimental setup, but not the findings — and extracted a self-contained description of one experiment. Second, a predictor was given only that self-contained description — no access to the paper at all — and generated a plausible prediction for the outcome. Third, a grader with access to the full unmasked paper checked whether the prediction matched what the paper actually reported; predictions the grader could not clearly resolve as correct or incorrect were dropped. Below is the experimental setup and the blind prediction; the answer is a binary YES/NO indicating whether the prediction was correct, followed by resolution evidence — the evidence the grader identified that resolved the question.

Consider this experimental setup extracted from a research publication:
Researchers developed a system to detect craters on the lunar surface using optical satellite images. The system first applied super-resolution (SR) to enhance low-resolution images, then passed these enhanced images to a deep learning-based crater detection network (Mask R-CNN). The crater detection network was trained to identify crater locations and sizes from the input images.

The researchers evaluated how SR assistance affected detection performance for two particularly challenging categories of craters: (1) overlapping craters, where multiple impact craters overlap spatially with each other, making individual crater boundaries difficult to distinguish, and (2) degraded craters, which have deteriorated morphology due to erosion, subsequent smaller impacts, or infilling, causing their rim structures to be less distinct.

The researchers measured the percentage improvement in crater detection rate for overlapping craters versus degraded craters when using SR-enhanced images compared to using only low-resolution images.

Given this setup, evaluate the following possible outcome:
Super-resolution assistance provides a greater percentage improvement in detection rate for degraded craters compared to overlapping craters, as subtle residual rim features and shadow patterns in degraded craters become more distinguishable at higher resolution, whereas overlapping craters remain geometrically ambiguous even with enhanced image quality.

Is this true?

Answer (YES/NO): YES